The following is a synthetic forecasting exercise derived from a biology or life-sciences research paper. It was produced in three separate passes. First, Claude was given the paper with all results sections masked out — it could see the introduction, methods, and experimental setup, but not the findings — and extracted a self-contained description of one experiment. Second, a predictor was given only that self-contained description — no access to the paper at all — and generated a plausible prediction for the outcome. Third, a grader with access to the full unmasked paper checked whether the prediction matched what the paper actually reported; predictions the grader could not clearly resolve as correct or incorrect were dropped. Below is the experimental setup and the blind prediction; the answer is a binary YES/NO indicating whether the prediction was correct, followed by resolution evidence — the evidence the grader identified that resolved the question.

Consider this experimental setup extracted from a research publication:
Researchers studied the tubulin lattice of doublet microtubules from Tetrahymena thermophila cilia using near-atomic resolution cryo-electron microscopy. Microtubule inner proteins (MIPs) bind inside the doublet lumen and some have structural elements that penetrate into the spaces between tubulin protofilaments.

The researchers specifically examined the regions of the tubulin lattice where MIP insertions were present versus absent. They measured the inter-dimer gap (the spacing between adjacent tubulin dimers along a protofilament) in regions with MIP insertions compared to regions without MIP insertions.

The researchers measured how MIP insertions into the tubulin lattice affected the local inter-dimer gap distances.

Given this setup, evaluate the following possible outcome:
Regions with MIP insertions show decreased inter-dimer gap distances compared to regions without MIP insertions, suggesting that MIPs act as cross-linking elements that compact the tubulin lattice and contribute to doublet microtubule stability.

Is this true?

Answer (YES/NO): NO